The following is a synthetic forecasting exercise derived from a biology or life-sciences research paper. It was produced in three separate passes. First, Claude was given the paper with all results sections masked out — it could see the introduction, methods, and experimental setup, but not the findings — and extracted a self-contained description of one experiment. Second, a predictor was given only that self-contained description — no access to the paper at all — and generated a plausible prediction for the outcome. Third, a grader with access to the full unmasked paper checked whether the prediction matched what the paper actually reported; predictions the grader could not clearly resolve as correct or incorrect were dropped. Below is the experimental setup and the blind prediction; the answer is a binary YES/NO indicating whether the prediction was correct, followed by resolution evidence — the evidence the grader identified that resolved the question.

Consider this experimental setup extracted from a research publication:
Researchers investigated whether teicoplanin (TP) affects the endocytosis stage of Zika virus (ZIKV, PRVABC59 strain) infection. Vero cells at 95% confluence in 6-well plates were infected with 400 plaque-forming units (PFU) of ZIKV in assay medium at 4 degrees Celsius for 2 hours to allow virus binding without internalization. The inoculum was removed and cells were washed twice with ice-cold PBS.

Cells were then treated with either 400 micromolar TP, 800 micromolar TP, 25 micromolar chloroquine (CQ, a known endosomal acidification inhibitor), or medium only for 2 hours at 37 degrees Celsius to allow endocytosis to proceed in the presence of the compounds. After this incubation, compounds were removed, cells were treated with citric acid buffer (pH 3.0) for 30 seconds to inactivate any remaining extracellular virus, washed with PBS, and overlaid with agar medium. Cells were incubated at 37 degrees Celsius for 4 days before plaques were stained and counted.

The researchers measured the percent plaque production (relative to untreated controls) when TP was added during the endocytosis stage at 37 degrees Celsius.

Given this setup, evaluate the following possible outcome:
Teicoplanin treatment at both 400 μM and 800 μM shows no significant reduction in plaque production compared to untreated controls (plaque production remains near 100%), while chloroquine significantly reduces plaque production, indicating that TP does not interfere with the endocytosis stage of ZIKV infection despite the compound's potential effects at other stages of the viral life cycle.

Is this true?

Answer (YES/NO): NO